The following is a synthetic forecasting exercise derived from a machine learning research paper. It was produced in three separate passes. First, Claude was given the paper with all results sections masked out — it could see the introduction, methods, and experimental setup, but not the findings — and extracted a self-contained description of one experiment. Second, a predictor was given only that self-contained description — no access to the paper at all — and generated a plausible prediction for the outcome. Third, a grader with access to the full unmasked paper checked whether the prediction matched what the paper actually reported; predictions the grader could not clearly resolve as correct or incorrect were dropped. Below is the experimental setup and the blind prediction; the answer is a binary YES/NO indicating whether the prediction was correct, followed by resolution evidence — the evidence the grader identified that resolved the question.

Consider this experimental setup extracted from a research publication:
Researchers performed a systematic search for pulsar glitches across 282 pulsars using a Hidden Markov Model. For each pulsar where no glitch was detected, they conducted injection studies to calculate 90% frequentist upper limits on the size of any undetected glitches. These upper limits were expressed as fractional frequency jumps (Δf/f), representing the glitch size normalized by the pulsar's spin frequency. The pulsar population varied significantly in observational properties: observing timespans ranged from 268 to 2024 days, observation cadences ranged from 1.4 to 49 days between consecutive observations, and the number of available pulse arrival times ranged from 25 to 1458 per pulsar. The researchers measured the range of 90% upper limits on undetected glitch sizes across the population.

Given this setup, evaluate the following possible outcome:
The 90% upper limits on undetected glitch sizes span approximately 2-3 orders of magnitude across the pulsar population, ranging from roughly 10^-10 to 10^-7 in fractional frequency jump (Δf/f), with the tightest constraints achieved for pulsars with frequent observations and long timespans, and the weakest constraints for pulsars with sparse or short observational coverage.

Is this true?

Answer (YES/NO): NO